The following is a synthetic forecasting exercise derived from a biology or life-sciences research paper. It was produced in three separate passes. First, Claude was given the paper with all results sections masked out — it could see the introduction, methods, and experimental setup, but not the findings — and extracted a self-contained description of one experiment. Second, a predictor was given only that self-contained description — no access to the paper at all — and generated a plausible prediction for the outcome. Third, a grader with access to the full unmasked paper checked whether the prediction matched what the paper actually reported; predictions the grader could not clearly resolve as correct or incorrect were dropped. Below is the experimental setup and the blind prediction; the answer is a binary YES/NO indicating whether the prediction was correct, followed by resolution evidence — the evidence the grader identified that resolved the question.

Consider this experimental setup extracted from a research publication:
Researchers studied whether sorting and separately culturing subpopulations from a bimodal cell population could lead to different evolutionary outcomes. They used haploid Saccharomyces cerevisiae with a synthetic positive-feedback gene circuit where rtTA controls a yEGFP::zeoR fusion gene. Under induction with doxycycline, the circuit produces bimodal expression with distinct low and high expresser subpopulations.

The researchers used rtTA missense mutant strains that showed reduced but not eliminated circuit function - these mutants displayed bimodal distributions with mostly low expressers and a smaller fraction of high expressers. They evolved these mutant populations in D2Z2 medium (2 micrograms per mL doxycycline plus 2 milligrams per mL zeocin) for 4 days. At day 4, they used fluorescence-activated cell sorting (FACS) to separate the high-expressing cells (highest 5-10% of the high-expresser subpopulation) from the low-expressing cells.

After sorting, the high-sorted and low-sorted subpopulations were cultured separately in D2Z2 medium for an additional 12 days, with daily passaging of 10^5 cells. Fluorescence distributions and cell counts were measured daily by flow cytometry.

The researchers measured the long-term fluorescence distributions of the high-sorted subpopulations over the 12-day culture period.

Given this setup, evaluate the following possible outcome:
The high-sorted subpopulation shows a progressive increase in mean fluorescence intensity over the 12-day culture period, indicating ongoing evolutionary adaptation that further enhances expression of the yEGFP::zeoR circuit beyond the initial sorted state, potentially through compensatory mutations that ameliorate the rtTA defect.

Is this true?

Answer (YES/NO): NO